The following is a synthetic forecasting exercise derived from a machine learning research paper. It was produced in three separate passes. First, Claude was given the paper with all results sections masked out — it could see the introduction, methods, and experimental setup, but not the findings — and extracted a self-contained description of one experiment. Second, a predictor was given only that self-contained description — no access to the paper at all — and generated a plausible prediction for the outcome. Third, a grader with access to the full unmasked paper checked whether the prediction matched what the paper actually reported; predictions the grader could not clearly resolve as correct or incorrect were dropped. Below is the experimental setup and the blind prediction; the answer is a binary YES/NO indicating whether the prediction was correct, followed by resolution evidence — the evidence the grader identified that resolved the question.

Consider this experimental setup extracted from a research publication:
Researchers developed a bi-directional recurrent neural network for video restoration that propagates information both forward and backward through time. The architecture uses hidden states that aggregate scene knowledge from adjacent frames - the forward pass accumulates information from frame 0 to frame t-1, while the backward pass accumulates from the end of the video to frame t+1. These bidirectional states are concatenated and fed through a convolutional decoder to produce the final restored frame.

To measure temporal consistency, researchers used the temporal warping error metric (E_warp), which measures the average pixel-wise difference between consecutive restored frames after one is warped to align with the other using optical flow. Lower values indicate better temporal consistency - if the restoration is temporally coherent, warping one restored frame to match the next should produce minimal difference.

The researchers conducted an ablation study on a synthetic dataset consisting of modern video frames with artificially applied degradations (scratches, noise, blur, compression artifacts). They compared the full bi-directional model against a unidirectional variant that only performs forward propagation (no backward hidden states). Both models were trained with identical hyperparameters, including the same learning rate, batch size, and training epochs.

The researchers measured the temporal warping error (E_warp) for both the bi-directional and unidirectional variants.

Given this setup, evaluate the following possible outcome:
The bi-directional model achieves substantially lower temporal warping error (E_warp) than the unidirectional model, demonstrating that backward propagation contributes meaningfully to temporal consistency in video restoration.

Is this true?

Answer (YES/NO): YES